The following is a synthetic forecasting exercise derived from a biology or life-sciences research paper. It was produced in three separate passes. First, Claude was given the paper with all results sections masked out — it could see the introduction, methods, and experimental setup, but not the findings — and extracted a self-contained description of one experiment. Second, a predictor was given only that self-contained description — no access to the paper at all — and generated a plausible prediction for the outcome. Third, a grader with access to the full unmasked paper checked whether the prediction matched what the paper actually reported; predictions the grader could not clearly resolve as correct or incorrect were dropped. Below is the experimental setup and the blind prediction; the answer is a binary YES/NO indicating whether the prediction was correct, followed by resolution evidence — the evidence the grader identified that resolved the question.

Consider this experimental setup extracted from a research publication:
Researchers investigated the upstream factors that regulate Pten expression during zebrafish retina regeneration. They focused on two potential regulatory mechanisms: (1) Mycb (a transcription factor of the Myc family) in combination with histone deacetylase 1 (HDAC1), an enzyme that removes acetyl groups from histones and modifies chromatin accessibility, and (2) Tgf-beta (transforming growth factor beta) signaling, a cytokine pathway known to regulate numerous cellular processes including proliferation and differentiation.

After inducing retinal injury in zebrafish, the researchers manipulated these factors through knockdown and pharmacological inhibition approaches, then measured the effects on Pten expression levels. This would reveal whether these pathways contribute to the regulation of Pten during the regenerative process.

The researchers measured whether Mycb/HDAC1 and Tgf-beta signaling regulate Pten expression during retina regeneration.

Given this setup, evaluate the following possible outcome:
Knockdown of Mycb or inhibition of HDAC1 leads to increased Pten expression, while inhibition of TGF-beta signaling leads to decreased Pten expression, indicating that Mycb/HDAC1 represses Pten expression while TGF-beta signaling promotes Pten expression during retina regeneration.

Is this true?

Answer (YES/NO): YES